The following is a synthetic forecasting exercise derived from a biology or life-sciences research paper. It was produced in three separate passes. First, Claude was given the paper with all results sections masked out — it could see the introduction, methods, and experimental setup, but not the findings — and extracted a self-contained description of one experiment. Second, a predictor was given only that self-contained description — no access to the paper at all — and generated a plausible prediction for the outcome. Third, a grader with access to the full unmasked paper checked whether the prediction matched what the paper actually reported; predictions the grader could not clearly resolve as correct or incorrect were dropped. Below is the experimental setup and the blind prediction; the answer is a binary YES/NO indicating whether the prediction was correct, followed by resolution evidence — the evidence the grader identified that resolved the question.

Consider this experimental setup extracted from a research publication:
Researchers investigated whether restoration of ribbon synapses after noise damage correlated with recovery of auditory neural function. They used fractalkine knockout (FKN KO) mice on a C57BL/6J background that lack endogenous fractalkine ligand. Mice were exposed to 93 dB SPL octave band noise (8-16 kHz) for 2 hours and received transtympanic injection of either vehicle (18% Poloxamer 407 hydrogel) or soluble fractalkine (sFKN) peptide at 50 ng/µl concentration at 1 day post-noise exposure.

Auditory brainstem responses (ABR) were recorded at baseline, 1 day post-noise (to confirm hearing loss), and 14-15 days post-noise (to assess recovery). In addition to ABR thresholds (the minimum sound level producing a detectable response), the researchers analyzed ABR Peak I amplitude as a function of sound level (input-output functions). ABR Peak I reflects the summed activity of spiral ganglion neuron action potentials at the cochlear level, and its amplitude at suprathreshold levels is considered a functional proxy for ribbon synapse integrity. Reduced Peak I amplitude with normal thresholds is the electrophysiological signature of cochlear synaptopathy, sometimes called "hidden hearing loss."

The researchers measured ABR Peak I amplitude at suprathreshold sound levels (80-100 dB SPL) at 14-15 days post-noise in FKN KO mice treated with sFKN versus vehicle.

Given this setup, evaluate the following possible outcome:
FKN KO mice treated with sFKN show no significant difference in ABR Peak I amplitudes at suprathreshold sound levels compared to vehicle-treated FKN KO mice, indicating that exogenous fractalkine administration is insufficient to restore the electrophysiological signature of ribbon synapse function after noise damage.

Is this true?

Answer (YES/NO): NO